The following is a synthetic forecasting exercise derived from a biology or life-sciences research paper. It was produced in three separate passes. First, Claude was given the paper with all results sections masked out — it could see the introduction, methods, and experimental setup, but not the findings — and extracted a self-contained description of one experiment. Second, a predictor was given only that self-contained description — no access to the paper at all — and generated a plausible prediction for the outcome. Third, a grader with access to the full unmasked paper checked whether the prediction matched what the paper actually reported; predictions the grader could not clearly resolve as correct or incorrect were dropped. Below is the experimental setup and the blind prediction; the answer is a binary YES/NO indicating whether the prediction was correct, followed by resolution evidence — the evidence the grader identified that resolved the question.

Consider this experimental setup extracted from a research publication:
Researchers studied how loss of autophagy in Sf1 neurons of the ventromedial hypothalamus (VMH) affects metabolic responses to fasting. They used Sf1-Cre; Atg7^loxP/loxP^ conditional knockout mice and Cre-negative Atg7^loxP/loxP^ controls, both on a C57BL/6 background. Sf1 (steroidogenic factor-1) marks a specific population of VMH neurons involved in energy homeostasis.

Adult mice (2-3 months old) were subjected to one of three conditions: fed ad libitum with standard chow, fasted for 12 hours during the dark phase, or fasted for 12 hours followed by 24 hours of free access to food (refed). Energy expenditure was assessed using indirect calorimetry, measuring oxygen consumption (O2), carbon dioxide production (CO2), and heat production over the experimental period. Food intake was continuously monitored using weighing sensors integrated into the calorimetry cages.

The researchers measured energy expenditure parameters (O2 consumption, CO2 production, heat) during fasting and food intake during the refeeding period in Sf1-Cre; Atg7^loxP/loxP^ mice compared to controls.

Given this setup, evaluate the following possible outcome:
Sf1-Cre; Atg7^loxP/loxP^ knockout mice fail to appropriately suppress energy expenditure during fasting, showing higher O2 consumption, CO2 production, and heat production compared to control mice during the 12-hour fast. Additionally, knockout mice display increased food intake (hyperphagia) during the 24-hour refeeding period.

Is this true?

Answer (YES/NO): NO